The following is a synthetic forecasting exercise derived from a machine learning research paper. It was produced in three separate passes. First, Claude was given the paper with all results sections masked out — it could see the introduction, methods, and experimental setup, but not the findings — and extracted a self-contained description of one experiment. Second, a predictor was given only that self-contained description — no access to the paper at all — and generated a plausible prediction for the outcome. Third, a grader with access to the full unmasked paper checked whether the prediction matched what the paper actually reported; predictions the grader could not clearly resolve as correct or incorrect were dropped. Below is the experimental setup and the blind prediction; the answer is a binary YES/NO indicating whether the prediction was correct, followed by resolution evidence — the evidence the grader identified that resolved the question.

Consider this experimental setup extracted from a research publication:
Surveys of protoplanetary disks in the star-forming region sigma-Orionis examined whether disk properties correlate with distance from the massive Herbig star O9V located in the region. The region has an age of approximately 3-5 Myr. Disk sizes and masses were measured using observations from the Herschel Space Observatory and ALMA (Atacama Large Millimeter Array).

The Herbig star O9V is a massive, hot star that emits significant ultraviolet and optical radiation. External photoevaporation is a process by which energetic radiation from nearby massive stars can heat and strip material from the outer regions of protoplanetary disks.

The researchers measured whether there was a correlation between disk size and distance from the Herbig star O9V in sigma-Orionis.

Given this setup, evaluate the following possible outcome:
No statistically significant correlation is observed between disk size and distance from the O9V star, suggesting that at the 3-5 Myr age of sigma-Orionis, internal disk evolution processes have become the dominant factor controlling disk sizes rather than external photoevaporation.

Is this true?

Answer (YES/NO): NO